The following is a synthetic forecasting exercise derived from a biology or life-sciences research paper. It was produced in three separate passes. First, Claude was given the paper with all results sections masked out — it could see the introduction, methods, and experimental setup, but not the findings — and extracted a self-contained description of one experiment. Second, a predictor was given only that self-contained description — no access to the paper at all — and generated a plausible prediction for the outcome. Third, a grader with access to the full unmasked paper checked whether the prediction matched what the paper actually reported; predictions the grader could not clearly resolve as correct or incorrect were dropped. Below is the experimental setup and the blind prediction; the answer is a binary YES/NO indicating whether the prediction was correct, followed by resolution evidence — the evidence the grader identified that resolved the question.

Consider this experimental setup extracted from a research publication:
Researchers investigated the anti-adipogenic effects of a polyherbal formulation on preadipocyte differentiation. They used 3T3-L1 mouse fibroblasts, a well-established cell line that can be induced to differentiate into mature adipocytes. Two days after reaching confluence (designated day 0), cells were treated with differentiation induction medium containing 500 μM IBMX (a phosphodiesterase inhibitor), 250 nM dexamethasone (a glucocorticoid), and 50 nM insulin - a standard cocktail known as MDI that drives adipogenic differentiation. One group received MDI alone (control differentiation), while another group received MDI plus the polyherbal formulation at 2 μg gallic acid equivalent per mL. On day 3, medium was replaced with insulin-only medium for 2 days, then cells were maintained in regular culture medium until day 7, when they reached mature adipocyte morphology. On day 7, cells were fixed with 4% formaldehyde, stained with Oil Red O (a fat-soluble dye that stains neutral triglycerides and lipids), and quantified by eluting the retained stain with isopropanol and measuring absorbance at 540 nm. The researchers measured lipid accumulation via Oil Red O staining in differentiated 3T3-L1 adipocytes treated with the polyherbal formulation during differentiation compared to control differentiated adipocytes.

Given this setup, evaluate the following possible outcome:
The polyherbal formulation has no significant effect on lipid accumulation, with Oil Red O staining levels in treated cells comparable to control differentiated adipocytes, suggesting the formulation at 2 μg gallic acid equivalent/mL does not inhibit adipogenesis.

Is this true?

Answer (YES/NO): NO